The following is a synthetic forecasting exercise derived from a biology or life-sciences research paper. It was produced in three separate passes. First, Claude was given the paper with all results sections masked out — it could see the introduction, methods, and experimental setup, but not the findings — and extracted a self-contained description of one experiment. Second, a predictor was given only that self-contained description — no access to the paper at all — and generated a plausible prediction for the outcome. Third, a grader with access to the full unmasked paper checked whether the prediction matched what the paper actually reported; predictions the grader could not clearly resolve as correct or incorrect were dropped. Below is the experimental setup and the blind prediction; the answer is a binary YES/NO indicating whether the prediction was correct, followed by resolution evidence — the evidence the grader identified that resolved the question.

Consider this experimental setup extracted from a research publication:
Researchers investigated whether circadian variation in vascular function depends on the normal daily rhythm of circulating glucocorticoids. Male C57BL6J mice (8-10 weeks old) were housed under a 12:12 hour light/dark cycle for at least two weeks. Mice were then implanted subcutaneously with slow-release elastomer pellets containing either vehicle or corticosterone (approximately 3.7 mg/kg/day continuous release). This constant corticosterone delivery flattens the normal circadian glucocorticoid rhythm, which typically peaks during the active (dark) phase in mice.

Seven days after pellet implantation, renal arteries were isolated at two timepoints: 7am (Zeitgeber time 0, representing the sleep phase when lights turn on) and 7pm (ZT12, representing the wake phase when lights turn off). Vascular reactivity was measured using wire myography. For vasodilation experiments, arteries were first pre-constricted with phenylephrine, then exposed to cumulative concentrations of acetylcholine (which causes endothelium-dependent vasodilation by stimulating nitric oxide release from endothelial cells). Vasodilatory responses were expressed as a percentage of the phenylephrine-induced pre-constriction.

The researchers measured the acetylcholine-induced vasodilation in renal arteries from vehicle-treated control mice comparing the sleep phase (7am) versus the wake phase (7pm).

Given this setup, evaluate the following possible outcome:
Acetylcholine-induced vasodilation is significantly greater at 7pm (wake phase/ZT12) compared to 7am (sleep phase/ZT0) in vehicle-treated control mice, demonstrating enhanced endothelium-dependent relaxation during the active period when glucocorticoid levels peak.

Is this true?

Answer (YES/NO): YES